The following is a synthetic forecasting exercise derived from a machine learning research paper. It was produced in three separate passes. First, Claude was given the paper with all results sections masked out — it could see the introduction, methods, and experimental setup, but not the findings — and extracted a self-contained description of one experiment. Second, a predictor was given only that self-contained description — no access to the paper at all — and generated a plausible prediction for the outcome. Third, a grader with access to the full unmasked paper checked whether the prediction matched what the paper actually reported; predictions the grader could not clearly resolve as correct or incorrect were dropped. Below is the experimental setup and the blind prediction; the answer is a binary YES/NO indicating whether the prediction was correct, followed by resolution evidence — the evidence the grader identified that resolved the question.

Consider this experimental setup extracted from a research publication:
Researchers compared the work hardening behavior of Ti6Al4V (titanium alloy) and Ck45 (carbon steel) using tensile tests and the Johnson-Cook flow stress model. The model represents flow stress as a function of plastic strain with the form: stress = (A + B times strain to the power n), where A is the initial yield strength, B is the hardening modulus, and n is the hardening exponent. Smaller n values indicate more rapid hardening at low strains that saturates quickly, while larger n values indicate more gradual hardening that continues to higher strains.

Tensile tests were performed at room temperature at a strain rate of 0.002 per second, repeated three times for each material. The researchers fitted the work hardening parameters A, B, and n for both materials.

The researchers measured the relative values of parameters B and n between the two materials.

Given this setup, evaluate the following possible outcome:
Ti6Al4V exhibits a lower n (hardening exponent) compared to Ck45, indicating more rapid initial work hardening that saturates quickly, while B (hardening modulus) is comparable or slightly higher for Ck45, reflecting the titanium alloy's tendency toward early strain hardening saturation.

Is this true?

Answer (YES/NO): NO